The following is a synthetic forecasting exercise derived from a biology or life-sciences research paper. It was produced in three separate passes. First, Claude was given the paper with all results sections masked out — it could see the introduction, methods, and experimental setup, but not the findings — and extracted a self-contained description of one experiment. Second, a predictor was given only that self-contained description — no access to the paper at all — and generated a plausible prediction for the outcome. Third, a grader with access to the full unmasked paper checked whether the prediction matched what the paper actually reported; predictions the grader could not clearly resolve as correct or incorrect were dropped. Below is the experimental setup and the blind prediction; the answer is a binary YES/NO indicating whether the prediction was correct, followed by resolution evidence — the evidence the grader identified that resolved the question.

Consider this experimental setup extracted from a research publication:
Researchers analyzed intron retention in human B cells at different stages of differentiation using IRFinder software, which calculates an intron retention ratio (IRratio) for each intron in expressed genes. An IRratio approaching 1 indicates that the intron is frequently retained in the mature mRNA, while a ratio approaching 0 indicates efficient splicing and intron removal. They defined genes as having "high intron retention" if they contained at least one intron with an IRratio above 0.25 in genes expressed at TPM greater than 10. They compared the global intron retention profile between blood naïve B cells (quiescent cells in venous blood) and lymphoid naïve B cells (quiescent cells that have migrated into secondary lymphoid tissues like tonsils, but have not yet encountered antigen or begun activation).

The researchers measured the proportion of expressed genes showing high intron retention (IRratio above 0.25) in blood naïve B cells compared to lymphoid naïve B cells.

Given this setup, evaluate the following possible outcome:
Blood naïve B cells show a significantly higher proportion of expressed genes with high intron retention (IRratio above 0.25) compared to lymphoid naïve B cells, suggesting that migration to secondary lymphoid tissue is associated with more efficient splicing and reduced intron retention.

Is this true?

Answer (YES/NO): YES